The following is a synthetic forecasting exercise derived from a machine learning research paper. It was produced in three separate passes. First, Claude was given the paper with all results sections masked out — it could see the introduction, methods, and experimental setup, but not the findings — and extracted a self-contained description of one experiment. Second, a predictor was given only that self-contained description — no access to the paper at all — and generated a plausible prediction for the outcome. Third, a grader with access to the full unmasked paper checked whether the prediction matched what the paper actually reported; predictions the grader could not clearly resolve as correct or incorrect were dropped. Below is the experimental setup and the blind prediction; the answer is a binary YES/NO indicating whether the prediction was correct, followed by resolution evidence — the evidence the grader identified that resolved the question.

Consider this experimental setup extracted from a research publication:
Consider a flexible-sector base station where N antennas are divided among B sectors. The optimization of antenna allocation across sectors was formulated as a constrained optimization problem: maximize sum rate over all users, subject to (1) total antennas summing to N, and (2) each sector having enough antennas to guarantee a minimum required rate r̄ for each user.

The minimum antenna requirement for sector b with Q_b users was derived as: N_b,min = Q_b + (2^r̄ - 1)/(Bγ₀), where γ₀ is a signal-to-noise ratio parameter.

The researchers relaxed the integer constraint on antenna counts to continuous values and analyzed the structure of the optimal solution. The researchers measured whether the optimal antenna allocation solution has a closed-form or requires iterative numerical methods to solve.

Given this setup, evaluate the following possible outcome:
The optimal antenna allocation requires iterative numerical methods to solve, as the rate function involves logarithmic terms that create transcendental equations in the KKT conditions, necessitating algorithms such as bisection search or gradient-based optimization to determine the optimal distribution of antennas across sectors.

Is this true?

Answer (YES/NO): NO